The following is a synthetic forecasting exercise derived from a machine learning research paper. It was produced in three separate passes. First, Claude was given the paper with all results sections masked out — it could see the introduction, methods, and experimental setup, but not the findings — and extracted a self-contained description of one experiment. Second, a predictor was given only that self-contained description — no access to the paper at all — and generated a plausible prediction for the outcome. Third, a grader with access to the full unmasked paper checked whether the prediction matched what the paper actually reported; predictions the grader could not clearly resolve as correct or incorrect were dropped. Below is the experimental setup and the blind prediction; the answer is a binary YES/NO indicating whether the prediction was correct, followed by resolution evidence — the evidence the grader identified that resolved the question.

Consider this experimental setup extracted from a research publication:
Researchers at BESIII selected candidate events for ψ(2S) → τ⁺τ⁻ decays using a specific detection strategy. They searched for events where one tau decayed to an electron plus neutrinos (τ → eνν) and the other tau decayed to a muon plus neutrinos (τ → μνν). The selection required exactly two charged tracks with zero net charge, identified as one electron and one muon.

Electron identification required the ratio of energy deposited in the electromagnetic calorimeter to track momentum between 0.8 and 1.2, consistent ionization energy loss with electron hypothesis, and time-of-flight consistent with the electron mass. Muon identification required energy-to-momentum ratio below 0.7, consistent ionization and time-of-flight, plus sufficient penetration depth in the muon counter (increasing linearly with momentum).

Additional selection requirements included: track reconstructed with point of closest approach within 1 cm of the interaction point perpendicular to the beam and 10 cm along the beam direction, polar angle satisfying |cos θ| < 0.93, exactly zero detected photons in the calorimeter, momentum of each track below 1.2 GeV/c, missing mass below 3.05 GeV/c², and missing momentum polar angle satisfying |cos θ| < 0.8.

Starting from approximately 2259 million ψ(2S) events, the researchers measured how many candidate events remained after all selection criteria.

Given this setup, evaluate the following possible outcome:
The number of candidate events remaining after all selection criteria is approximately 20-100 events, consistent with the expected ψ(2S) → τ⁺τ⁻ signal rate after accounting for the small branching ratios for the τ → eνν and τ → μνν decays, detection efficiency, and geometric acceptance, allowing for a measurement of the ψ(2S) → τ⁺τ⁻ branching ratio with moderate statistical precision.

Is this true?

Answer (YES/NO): NO